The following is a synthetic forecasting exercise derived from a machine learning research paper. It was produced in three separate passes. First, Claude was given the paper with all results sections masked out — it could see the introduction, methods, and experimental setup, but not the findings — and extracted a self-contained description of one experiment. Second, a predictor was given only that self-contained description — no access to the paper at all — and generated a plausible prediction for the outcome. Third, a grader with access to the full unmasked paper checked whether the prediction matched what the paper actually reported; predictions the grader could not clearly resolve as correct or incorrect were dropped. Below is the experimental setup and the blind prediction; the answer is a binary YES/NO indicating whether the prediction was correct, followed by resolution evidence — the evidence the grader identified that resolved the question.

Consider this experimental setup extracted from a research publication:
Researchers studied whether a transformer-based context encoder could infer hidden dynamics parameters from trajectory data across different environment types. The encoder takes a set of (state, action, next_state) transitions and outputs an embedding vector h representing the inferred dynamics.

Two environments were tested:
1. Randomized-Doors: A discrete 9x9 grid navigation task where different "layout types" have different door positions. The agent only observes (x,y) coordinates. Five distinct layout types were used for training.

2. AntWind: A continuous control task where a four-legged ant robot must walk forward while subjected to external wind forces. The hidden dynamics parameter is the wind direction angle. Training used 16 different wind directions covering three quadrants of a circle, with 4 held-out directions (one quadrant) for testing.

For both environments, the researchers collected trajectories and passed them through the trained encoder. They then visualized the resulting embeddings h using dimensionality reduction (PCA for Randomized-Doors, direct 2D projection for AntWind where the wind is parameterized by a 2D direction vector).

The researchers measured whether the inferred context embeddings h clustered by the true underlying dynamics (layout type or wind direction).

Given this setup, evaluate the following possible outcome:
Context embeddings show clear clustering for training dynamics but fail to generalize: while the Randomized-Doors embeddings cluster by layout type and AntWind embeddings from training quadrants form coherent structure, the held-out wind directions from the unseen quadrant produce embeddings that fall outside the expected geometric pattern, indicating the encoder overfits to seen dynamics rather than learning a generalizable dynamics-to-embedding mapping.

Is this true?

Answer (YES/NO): NO